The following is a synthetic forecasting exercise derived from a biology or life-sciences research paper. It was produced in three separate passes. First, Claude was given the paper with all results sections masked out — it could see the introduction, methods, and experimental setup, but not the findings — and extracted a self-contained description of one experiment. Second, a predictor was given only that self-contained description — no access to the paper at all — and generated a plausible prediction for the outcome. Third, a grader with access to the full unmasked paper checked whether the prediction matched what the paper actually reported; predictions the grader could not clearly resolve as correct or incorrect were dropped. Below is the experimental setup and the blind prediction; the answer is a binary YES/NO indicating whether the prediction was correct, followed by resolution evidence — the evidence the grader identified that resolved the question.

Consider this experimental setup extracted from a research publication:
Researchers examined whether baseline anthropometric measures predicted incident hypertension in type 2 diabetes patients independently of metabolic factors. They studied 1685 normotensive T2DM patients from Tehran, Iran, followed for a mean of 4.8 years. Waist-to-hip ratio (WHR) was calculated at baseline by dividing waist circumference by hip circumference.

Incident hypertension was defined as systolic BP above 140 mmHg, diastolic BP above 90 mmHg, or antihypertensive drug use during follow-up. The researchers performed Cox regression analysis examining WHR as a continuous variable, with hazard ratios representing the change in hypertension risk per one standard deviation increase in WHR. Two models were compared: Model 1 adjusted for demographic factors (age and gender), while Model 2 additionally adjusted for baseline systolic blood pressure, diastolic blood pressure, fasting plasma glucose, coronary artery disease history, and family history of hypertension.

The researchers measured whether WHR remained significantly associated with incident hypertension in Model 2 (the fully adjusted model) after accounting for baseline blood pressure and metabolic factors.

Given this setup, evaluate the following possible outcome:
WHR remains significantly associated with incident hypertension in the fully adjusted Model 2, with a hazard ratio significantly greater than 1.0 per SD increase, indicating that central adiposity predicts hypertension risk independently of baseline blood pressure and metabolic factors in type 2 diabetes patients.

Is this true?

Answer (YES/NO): NO